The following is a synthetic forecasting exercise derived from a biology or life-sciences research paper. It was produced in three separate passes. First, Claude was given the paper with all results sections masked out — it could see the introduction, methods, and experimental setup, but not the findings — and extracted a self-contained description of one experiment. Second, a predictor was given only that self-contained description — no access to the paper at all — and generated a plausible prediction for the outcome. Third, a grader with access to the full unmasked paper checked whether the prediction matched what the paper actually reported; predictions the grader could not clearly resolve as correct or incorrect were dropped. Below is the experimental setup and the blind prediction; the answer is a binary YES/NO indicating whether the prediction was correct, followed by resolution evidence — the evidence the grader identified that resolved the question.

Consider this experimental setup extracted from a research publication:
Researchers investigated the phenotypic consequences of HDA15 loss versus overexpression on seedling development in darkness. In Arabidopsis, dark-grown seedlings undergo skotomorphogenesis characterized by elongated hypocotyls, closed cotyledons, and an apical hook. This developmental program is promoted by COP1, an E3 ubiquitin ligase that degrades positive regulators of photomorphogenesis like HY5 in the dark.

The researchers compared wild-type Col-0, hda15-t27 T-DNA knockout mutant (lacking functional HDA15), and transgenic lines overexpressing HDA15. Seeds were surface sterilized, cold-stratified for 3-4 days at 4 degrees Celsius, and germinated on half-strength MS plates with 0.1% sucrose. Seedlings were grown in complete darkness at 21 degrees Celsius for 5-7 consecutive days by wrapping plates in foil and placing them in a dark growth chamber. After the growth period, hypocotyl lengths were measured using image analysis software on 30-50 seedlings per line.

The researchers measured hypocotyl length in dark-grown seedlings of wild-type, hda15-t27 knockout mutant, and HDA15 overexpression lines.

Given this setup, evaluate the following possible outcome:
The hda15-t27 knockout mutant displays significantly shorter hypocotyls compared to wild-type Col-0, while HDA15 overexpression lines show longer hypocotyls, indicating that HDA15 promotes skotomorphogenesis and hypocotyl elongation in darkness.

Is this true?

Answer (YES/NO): NO